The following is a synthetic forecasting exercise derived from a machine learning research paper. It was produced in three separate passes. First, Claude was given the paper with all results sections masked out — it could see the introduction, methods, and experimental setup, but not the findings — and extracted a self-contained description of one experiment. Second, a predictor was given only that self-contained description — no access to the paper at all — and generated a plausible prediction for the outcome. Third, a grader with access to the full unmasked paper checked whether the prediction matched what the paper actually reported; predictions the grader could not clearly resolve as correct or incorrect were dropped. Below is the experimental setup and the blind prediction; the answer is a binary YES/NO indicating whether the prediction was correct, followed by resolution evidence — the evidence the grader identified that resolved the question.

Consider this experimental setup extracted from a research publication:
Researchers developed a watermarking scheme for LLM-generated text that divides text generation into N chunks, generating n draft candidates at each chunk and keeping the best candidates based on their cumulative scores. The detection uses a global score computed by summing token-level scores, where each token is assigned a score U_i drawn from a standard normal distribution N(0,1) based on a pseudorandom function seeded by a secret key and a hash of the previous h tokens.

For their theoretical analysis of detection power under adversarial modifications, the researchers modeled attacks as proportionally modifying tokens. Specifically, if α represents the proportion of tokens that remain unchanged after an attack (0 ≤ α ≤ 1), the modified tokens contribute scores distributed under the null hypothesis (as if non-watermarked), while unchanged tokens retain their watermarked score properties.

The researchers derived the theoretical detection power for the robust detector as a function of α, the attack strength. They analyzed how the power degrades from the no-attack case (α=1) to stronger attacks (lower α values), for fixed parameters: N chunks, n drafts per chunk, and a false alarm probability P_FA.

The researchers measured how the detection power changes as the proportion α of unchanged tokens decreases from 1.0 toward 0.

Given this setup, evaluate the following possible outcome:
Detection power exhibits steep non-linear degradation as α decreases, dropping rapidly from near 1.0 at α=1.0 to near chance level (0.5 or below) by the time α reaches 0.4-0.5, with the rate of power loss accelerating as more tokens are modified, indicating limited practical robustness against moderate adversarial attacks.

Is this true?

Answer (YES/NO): NO